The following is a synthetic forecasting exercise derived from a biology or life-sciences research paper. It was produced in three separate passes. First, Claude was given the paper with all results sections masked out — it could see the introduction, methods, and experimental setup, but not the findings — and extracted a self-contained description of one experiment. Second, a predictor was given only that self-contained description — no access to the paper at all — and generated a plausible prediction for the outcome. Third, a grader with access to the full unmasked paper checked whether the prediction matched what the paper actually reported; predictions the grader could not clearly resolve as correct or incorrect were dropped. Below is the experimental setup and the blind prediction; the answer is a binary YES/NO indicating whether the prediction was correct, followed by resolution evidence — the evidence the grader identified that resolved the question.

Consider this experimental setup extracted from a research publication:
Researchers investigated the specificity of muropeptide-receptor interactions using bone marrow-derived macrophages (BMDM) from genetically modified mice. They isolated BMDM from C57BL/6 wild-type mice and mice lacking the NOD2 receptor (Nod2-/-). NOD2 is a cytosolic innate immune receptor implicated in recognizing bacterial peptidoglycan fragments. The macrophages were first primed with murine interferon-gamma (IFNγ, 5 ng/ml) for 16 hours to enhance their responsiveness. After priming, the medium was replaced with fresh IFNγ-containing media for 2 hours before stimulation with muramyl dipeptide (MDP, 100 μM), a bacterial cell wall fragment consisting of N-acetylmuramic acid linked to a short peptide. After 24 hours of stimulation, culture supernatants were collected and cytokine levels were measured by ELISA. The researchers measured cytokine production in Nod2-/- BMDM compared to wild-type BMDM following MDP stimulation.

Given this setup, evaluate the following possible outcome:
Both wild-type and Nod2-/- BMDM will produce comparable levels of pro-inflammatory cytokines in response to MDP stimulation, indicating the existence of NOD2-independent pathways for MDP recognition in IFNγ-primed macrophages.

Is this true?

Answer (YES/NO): NO